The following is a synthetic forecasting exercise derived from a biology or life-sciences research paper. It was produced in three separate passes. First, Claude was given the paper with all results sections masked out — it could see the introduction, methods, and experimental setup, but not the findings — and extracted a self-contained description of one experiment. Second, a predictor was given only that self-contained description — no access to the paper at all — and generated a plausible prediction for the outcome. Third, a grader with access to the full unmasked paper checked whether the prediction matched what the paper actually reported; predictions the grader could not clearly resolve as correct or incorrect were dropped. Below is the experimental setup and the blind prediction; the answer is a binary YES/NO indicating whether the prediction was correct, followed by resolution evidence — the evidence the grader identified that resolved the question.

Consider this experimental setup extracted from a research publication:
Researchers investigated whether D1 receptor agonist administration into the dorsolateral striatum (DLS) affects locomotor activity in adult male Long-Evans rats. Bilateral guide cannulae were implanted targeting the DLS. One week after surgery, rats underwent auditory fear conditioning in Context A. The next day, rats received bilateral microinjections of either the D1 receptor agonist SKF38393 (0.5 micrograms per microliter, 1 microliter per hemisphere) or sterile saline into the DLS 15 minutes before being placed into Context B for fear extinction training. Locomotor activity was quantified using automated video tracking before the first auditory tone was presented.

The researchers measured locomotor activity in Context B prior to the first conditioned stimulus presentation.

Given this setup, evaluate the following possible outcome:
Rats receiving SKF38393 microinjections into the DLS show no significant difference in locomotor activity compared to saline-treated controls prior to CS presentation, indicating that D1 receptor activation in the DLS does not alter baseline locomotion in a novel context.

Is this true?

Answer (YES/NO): YES